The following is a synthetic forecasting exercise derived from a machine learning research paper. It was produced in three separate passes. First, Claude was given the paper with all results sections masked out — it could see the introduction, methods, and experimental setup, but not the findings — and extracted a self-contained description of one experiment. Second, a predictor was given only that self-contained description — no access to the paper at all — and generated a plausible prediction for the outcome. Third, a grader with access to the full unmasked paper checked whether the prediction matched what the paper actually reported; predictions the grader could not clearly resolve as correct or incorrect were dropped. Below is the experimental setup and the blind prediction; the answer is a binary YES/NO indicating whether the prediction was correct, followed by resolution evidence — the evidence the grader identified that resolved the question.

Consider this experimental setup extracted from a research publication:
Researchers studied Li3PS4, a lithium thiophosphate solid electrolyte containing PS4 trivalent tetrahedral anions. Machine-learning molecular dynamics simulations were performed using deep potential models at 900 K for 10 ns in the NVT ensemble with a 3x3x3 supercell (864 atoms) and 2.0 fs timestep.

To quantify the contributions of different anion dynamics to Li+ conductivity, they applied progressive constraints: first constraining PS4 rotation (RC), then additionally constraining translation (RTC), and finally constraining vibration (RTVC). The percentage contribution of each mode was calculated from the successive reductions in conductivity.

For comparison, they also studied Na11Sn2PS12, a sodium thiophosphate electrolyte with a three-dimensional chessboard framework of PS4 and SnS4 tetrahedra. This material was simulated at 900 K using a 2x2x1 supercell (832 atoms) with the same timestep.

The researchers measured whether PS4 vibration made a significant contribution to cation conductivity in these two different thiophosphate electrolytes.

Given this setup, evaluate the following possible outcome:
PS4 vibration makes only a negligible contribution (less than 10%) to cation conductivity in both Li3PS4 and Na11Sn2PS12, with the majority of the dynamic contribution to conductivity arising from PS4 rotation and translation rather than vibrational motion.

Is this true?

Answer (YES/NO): NO